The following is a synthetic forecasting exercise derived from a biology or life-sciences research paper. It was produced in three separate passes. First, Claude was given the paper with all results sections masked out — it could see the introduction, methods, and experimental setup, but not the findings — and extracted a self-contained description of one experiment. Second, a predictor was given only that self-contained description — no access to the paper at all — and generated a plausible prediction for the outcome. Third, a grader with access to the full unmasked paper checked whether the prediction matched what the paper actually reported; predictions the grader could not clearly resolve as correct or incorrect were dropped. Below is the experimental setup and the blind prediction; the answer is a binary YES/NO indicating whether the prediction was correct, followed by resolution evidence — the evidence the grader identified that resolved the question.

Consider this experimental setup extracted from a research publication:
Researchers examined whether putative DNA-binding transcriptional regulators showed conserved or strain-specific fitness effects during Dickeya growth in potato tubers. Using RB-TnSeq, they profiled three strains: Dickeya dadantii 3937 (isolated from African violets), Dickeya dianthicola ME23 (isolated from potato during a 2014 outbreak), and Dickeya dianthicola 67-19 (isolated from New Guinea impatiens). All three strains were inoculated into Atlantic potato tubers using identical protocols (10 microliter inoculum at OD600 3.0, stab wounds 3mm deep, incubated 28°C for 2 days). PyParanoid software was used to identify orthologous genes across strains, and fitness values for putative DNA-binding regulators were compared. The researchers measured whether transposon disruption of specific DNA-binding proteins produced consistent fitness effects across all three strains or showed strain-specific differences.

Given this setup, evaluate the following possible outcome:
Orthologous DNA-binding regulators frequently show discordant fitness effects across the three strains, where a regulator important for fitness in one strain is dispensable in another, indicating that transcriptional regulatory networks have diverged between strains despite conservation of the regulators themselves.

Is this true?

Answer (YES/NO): YES